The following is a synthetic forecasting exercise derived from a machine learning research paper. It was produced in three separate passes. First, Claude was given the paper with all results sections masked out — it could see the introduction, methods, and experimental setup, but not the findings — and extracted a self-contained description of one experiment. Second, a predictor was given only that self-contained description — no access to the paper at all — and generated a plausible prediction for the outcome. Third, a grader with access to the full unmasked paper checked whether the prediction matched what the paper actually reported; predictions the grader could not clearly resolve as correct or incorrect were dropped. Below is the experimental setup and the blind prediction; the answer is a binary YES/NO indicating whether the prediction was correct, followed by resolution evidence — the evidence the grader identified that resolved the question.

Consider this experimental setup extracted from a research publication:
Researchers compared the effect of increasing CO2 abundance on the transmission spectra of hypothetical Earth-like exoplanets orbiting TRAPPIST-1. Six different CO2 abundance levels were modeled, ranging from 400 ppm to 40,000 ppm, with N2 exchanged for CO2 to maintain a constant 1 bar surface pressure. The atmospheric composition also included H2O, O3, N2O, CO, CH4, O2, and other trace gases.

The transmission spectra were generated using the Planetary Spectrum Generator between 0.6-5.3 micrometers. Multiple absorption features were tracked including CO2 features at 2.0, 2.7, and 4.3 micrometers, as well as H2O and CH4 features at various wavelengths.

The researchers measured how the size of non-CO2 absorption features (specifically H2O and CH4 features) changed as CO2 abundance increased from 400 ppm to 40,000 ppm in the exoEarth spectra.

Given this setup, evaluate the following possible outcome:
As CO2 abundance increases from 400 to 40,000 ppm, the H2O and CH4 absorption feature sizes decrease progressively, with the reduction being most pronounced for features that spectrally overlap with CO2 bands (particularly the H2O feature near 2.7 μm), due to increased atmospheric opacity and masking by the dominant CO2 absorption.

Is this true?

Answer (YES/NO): NO